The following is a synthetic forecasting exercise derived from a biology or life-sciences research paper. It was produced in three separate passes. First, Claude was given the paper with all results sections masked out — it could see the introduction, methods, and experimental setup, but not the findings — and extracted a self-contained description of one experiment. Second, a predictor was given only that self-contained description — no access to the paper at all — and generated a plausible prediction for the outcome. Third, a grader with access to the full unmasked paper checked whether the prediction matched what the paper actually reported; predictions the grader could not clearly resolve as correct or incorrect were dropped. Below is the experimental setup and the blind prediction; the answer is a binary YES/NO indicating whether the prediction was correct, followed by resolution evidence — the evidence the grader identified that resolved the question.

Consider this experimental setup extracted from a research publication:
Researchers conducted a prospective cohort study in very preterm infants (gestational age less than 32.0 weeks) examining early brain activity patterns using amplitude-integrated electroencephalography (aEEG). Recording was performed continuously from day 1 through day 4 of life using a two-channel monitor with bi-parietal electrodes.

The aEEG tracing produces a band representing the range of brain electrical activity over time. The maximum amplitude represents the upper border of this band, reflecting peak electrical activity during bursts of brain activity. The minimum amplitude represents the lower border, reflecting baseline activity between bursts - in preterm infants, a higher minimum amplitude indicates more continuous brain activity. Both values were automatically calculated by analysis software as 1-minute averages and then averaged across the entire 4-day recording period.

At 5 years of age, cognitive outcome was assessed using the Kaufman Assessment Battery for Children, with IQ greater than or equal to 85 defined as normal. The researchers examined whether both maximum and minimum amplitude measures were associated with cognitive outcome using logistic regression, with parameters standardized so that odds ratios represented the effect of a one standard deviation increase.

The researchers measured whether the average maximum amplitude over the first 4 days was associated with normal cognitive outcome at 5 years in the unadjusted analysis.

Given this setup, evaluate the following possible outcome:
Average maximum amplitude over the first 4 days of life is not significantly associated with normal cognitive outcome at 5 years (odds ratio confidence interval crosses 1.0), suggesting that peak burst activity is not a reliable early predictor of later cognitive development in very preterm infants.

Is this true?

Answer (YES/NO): YES